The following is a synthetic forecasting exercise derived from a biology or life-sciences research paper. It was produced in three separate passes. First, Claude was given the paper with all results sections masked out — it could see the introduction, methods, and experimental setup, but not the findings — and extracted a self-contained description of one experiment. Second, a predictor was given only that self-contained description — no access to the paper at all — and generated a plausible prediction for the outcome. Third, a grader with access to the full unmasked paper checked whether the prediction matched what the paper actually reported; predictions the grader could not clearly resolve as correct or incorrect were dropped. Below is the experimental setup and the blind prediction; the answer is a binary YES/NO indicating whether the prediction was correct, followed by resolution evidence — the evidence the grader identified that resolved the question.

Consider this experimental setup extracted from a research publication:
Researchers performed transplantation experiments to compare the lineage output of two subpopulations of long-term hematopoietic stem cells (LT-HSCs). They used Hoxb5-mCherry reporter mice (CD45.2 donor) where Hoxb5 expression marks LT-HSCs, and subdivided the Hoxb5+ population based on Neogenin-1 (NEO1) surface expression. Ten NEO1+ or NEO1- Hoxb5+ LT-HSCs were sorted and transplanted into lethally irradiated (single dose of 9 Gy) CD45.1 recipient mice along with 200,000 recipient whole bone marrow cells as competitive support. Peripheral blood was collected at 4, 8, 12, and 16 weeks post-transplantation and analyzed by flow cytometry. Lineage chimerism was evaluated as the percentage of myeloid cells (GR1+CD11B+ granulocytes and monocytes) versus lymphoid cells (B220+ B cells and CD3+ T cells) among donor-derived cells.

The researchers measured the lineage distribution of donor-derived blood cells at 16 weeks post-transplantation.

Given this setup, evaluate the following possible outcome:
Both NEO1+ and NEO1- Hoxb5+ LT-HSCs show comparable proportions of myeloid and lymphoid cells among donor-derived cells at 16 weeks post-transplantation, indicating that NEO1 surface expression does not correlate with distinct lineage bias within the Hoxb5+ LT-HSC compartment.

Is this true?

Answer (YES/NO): NO